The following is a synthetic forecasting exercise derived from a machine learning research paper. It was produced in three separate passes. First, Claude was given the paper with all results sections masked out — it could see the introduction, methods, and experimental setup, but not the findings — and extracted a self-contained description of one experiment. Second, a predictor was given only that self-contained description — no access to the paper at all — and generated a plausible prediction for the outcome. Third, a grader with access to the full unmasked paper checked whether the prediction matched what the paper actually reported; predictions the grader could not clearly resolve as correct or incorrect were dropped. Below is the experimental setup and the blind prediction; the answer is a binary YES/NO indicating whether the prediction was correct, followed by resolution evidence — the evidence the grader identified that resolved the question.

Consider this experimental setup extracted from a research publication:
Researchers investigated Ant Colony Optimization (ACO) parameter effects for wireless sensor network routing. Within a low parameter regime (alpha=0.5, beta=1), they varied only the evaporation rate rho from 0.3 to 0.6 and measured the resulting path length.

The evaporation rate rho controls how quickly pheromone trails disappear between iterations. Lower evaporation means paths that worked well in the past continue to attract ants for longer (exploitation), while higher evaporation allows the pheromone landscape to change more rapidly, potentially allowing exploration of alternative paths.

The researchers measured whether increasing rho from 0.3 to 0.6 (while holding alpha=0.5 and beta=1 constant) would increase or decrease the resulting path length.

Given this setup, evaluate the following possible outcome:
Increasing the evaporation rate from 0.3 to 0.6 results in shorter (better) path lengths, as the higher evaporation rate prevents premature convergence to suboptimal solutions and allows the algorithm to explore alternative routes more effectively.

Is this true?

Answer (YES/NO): NO